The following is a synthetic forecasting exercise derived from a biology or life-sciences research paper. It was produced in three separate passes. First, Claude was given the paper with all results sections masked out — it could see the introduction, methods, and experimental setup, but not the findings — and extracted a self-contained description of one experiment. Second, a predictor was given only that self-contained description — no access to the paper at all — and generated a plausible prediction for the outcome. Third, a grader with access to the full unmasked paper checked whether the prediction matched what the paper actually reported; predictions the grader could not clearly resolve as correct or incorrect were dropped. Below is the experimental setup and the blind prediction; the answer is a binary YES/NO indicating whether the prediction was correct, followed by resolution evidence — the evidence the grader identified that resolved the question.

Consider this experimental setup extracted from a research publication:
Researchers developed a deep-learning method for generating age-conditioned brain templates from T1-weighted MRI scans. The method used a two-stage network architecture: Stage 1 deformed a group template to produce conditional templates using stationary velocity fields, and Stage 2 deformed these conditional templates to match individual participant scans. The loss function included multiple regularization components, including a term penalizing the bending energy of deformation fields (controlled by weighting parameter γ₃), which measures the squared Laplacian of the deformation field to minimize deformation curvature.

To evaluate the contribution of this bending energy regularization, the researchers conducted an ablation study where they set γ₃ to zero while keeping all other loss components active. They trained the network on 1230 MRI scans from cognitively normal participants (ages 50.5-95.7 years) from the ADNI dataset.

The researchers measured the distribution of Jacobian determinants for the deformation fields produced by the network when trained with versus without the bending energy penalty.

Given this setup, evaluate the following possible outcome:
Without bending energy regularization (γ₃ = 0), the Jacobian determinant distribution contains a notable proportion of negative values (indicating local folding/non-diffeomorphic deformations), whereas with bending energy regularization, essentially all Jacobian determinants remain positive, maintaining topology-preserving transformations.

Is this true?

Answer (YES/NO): NO